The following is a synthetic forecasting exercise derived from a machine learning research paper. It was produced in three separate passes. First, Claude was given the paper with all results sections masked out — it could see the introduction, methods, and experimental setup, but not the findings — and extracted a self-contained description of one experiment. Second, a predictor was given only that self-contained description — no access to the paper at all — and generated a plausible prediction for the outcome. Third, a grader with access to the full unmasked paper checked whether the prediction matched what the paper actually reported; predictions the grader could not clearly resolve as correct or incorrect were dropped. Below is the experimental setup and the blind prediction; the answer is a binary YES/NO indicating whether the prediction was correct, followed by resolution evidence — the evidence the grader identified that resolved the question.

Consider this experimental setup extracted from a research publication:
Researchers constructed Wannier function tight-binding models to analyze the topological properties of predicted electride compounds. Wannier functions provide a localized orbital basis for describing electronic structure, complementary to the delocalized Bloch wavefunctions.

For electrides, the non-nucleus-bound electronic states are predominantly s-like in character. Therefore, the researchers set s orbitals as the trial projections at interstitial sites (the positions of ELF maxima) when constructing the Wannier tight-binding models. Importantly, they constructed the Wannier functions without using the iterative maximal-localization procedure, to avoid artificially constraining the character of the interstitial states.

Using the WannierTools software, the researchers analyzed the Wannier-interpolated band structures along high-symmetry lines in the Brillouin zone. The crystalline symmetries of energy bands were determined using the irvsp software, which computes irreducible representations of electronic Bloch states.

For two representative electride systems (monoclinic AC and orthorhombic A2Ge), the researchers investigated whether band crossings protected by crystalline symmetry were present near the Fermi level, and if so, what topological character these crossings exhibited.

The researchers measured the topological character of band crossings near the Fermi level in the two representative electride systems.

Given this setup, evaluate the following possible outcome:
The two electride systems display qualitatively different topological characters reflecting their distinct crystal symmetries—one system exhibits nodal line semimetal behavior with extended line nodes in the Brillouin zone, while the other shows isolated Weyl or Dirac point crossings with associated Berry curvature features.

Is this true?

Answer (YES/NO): NO